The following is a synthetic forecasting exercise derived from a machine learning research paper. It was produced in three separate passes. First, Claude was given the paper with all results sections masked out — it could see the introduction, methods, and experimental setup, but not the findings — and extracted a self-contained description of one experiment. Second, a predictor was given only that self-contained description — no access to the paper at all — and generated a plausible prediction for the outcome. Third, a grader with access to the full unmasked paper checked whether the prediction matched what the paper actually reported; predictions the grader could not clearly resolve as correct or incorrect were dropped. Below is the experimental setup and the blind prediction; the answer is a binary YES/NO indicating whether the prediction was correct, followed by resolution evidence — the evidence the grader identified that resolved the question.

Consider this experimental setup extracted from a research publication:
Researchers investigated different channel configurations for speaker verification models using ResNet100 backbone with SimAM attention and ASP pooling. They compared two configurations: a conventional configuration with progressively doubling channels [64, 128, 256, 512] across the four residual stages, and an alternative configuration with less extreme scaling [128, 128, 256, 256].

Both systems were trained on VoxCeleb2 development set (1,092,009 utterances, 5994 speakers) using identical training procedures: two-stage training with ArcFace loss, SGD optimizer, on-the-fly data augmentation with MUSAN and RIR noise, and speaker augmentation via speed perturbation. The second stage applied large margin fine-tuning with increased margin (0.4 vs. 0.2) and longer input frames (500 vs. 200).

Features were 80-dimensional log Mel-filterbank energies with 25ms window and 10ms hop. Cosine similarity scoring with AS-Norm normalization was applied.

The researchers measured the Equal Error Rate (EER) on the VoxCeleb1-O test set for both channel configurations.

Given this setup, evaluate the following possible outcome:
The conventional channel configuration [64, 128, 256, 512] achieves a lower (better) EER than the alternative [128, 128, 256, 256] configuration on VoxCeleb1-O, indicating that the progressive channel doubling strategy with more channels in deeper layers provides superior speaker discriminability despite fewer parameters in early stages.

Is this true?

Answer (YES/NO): YES